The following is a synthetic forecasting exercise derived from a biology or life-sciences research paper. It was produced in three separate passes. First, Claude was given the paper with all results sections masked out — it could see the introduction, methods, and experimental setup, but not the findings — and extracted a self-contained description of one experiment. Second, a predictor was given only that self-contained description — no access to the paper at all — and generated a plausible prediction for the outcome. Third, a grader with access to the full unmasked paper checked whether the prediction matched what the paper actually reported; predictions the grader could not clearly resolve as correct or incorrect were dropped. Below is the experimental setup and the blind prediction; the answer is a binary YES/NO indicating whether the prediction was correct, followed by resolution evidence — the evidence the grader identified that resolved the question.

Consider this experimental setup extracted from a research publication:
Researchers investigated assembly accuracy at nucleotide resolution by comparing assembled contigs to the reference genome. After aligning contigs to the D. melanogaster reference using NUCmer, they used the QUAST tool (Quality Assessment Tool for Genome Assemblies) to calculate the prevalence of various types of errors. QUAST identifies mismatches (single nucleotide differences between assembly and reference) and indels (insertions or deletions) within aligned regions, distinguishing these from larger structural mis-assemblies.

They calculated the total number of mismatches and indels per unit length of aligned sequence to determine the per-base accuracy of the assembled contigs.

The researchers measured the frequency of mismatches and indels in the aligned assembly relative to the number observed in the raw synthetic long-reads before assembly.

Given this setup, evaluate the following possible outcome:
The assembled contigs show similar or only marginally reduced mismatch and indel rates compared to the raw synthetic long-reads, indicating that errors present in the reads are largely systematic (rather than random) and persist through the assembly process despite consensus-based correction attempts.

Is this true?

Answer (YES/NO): NO